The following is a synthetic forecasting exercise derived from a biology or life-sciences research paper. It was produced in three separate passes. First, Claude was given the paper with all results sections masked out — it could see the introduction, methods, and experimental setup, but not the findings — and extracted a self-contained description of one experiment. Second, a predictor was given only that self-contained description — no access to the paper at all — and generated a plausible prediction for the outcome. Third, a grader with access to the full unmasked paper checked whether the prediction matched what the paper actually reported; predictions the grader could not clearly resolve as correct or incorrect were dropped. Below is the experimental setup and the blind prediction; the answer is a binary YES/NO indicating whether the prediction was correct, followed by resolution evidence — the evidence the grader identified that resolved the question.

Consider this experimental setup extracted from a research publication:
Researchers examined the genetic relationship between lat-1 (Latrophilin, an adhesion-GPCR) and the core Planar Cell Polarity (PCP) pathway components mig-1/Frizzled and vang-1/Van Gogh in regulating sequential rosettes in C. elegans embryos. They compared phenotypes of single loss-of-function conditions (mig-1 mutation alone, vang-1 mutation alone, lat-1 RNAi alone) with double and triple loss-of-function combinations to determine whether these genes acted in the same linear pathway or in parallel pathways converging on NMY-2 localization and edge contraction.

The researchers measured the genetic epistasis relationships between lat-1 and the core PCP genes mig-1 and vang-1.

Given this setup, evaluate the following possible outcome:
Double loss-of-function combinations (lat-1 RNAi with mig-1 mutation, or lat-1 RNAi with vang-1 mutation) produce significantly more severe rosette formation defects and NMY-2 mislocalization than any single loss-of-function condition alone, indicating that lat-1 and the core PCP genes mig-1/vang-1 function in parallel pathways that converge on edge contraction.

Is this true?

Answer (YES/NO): NO